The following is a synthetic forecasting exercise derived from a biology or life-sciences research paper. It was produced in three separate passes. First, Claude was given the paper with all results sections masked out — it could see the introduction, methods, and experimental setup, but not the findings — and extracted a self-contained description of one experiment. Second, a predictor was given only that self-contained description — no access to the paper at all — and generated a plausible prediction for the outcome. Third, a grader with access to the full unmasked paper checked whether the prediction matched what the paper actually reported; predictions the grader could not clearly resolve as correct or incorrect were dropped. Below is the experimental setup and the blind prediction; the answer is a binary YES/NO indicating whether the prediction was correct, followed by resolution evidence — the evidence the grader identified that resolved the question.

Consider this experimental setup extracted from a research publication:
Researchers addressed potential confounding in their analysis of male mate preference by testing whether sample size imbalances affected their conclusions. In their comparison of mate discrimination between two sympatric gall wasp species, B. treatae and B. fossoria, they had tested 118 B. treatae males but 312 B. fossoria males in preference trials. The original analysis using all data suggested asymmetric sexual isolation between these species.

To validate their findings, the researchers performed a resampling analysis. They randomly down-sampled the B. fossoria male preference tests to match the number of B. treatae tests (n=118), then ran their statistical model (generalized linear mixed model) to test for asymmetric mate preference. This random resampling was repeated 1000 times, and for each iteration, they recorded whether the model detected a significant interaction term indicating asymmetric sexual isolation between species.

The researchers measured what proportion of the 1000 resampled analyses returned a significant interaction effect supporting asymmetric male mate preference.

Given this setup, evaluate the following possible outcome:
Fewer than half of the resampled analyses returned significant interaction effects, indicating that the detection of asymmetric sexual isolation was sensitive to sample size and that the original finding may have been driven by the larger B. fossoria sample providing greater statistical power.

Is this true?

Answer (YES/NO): NO